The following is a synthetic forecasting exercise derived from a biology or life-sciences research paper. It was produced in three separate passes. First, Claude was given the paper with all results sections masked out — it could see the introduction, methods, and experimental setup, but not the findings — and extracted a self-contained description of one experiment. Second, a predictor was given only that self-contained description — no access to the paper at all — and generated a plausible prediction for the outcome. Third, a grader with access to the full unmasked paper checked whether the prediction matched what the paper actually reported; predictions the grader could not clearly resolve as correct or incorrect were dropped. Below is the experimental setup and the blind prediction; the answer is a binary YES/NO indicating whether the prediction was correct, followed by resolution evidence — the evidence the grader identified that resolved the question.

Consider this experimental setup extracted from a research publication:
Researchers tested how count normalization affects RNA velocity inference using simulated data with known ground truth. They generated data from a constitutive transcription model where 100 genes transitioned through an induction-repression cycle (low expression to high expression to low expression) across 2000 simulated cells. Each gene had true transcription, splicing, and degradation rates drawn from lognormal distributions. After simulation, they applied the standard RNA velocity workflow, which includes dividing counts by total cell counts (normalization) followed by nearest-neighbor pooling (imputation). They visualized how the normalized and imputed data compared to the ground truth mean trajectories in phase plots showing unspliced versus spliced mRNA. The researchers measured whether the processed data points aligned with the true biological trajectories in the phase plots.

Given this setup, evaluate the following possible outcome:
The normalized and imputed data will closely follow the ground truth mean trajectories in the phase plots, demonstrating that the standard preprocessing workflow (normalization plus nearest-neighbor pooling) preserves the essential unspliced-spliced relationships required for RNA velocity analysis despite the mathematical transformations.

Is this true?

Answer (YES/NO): NO